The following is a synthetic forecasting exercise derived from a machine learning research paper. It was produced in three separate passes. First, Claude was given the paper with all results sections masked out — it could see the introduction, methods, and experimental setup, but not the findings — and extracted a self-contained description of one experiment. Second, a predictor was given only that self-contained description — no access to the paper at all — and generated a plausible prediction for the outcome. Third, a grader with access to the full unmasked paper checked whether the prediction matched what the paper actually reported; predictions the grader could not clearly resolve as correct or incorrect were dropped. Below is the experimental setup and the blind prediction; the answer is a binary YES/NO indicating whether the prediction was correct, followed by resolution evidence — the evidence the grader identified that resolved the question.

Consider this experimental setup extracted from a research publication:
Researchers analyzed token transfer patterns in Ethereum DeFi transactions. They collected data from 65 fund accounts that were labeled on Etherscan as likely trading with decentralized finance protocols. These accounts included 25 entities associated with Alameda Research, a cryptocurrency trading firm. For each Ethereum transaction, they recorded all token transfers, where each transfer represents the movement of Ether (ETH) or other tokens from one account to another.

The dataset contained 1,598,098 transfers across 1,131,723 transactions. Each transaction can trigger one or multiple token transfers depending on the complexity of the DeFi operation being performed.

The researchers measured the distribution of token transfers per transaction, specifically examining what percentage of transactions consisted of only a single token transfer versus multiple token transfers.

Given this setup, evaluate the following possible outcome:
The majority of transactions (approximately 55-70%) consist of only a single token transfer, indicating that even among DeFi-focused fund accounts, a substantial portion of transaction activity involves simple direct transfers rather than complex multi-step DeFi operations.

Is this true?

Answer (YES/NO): NO